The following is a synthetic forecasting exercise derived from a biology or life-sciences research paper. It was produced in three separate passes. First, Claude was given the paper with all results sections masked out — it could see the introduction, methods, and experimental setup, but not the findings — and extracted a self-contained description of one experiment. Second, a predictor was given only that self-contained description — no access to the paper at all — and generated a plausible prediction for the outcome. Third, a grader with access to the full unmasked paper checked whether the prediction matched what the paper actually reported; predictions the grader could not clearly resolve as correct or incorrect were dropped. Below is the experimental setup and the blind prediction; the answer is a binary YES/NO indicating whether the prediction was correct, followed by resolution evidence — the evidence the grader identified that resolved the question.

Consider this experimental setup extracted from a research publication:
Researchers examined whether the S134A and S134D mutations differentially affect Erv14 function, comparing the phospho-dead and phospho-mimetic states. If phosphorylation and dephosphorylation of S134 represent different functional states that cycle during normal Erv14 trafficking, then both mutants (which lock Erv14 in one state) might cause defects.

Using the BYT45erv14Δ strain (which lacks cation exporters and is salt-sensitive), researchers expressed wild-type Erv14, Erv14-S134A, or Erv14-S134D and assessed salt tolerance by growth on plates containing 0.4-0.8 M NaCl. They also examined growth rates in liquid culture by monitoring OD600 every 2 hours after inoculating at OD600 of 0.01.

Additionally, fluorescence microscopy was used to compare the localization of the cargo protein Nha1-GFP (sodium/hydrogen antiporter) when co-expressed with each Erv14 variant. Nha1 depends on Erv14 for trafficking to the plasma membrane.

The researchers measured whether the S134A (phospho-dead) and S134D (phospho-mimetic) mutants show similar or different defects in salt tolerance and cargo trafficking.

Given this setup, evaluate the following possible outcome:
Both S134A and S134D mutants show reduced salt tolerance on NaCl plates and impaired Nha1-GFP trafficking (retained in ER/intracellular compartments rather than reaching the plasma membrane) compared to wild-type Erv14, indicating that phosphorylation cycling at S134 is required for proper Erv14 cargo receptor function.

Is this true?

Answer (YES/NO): NO